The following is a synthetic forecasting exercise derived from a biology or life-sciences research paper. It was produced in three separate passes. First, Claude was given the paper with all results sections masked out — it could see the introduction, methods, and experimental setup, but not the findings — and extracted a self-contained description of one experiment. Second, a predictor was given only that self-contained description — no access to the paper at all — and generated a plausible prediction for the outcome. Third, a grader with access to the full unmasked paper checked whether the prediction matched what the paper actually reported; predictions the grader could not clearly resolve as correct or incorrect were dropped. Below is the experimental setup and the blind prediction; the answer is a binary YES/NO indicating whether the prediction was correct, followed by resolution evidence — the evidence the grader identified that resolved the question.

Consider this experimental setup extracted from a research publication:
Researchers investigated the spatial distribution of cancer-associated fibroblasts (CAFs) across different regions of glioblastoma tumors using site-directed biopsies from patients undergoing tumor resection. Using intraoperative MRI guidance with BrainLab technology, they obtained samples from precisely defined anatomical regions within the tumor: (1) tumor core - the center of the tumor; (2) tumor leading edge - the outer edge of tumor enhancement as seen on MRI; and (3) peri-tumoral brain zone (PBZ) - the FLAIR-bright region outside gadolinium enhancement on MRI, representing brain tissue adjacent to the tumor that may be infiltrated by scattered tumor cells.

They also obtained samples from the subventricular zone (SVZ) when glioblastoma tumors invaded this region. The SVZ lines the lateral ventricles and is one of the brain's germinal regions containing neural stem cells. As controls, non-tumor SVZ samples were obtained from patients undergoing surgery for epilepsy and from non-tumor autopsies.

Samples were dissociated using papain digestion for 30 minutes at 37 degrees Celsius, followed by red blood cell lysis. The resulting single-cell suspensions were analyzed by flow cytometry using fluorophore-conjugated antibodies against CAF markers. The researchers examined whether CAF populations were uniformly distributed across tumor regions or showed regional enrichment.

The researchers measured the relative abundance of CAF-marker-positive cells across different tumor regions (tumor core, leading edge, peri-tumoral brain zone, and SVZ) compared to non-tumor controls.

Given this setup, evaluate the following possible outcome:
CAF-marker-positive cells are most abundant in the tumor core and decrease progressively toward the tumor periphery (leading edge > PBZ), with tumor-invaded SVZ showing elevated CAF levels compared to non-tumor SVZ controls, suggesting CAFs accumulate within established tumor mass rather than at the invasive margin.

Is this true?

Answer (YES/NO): NO